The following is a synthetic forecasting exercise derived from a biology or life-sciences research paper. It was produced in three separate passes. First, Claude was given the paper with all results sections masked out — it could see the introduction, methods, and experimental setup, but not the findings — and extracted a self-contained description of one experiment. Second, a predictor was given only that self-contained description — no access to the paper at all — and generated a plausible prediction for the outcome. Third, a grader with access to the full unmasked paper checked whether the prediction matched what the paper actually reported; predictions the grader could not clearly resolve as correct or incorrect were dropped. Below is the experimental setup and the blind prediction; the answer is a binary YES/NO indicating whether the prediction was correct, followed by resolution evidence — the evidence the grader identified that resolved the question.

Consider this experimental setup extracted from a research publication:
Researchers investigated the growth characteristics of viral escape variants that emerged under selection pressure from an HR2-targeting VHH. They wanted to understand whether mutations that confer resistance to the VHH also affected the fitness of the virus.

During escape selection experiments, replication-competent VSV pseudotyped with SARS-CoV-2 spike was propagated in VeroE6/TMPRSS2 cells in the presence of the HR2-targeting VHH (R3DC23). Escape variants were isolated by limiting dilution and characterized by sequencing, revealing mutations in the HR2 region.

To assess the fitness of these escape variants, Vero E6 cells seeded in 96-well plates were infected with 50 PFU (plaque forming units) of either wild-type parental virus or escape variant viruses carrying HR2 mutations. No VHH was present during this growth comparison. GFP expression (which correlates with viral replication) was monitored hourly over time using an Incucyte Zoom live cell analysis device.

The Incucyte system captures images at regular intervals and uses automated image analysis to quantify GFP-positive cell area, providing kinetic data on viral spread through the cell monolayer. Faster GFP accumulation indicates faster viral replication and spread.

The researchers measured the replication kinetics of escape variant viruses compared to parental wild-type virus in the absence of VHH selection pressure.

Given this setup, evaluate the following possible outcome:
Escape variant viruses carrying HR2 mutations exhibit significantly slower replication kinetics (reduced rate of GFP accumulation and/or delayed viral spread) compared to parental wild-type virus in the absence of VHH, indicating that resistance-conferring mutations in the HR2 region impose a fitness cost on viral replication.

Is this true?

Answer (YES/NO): YES